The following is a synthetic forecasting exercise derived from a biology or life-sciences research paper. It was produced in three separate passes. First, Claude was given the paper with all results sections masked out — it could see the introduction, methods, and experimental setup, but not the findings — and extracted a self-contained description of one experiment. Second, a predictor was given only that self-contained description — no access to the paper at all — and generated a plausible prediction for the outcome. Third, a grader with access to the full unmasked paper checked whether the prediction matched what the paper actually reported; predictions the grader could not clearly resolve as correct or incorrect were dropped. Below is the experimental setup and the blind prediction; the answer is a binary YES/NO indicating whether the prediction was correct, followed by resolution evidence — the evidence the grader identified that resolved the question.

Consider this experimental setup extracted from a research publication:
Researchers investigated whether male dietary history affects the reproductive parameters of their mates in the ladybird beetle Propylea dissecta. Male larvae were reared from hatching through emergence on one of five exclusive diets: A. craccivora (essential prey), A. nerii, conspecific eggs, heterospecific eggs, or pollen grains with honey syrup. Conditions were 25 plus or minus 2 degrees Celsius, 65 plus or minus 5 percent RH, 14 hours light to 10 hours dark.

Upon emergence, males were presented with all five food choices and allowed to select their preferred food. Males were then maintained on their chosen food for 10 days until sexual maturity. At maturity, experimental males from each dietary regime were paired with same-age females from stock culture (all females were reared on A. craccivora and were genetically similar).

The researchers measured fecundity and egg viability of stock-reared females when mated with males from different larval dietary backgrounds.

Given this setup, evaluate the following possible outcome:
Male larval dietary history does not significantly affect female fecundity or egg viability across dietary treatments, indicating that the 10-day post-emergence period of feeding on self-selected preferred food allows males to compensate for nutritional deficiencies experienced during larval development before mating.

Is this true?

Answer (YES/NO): NO